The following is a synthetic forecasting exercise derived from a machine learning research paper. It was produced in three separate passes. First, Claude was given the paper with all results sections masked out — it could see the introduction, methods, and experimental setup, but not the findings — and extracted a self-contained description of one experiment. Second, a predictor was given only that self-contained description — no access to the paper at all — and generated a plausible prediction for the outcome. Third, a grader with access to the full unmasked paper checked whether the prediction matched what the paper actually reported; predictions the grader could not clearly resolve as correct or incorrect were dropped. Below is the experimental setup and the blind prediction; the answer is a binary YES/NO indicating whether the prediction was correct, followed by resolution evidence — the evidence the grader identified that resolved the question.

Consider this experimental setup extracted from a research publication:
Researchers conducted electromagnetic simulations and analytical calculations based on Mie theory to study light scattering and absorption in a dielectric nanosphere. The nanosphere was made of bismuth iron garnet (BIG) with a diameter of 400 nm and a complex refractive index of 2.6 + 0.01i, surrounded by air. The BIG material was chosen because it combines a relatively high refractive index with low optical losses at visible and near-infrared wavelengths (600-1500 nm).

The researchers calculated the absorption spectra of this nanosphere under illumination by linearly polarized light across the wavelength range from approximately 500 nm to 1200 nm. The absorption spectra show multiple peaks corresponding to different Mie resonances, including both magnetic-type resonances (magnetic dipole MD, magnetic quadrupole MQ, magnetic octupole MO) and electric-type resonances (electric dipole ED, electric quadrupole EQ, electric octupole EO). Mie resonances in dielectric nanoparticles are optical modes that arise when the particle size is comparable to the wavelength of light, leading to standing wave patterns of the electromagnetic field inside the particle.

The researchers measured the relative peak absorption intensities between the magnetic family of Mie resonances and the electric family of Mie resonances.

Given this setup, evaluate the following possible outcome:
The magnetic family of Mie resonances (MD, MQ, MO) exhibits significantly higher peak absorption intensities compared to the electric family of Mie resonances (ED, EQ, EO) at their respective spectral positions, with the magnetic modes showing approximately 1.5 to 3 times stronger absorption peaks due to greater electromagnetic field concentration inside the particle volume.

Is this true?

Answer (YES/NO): YES